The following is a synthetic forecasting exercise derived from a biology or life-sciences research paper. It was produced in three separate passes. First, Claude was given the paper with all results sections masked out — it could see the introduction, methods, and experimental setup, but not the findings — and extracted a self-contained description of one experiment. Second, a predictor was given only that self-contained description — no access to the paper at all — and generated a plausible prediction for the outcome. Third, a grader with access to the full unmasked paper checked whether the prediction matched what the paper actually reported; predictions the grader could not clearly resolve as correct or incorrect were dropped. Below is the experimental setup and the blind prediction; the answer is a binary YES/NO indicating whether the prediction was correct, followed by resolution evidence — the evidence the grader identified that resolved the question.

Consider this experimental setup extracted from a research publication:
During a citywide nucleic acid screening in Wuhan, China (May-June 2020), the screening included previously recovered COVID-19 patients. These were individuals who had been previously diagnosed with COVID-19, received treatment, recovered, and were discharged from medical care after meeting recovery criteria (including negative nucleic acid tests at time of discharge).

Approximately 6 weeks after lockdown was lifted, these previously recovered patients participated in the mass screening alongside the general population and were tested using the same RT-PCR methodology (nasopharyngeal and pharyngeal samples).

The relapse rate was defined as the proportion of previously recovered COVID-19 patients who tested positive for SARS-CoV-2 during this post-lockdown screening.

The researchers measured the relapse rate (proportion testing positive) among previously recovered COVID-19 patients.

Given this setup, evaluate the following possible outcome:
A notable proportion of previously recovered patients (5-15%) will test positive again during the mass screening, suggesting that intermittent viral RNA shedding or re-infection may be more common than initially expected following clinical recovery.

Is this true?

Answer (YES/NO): NO